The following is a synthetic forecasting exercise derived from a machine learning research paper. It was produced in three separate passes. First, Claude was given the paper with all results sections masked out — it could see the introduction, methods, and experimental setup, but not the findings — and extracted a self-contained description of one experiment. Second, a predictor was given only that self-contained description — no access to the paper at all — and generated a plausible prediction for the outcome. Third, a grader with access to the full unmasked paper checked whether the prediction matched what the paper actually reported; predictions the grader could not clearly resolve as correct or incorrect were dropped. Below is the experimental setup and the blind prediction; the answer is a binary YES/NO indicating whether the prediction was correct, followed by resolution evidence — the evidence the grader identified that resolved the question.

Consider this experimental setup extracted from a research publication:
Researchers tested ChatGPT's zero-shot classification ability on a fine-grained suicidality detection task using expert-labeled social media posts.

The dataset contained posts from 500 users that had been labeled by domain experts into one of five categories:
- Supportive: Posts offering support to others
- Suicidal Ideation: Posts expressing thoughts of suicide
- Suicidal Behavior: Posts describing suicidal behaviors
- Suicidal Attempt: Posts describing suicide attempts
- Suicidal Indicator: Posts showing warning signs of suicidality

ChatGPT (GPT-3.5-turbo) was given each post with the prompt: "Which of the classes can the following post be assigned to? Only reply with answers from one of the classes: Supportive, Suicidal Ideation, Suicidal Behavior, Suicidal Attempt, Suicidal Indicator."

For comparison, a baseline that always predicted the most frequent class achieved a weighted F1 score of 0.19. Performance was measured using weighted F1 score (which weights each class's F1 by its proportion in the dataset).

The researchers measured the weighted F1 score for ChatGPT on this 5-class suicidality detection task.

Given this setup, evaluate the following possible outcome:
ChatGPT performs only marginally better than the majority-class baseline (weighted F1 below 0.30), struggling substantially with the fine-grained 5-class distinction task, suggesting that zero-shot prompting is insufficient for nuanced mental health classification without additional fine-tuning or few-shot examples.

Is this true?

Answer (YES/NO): NO